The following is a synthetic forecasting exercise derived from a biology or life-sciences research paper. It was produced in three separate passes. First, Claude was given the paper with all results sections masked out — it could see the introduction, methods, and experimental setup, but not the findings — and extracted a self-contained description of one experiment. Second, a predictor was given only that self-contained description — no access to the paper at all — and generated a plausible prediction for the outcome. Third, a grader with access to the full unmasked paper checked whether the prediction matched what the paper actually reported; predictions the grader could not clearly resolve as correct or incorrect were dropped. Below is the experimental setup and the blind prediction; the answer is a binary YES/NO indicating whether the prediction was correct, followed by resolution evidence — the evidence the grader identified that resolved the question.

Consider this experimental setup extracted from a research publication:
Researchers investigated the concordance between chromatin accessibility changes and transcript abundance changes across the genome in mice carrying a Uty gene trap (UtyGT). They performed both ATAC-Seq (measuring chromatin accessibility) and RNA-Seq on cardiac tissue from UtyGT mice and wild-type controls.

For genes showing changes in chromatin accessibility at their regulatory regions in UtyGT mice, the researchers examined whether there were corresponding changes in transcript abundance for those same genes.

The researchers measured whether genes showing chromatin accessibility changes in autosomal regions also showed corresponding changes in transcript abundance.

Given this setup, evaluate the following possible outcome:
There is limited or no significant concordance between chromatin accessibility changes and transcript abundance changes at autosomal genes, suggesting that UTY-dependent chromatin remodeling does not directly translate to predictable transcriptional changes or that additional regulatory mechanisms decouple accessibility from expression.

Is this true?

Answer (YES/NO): YES